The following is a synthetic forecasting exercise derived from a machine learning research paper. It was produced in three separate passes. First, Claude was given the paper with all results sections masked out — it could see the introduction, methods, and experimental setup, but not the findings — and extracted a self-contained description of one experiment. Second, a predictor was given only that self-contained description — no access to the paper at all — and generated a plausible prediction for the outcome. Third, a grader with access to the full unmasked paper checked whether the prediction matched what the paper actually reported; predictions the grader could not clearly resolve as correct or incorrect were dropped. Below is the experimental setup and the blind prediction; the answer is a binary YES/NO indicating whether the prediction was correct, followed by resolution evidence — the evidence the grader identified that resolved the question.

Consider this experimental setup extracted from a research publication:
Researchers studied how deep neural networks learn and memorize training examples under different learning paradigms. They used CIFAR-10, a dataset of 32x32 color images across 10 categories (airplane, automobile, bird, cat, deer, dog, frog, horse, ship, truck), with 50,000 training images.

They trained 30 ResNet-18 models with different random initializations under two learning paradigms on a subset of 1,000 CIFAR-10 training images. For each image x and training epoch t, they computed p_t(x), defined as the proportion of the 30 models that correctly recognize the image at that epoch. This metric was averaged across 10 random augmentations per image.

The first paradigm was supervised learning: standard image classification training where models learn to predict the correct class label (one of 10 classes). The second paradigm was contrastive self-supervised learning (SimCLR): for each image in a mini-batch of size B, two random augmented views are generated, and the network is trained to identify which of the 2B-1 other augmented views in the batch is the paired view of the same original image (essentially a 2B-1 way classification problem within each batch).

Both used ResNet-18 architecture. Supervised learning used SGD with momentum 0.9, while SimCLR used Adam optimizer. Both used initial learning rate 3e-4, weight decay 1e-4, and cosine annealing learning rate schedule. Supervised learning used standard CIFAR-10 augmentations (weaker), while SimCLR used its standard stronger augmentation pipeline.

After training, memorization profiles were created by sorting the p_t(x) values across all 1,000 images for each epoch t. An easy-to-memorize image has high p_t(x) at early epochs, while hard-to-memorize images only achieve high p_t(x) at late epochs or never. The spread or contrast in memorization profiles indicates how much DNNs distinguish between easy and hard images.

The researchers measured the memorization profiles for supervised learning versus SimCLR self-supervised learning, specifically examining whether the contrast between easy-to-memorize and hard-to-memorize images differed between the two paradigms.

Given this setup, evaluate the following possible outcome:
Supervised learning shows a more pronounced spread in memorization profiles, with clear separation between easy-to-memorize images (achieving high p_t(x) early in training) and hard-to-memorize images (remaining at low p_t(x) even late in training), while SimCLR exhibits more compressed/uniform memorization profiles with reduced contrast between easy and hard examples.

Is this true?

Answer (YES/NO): YES